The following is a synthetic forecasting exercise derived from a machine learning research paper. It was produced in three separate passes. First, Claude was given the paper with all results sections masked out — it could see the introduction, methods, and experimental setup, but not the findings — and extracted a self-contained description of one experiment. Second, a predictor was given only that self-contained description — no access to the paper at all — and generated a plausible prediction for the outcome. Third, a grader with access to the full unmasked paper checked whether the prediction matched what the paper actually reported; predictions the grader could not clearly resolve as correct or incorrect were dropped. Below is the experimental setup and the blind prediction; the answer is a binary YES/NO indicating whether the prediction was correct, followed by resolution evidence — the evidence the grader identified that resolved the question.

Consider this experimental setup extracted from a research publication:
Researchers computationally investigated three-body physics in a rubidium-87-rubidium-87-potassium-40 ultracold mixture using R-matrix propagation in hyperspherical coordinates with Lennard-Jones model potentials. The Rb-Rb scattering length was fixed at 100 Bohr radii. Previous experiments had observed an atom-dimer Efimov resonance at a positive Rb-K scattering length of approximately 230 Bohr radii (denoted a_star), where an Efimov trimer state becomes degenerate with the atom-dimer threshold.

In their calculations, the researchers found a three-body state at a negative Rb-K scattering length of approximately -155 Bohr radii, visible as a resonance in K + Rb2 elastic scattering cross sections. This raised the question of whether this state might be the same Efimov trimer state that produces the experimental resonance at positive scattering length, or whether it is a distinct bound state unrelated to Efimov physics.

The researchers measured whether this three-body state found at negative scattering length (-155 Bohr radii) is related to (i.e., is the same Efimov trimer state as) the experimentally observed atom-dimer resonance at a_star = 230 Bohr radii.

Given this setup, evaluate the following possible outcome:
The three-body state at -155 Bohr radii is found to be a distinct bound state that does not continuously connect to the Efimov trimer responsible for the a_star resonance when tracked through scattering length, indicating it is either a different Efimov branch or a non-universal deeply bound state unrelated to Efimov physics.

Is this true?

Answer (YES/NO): YES